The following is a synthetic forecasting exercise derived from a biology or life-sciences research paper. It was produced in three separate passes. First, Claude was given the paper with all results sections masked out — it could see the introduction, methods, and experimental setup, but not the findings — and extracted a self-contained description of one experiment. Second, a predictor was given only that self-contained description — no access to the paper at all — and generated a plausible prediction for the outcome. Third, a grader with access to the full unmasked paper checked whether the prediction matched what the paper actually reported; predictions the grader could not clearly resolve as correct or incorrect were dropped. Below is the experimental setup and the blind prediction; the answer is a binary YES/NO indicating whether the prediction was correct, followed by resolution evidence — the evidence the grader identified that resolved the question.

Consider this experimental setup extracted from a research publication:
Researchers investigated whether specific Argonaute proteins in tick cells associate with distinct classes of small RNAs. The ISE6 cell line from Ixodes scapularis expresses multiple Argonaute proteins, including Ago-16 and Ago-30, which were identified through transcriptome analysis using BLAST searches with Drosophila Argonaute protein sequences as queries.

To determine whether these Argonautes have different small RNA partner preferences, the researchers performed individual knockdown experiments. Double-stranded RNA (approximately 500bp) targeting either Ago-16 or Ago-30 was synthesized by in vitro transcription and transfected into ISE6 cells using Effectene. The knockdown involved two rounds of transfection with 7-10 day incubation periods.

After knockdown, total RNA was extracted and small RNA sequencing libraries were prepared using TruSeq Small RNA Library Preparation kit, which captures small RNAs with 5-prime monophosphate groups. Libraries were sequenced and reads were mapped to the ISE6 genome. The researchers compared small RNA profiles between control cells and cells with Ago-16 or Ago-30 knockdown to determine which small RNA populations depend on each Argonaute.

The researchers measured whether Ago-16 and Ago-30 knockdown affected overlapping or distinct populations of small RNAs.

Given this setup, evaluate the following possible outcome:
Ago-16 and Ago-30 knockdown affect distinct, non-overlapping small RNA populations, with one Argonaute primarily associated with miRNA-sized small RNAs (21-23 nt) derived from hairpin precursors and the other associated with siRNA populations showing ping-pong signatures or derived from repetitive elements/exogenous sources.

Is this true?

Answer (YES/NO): NO